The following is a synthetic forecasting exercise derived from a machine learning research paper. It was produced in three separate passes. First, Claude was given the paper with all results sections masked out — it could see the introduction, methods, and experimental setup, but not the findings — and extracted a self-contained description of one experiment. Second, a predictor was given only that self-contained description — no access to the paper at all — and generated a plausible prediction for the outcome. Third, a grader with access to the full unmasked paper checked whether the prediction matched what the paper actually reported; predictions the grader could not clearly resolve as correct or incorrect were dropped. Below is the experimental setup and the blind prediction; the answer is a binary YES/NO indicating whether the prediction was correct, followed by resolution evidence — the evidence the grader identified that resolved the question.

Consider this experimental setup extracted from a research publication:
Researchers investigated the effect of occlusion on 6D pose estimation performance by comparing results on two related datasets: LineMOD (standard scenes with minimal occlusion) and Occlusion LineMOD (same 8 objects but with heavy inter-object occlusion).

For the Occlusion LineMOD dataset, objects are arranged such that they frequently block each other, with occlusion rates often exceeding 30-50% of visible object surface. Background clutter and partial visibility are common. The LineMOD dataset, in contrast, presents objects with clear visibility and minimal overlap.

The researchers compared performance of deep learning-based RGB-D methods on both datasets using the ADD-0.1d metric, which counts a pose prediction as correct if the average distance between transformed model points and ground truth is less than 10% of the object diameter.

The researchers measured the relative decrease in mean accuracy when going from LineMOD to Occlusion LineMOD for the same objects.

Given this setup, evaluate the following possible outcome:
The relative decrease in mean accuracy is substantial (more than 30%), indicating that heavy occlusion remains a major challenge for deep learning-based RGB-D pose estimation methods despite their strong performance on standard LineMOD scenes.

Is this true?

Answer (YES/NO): YES